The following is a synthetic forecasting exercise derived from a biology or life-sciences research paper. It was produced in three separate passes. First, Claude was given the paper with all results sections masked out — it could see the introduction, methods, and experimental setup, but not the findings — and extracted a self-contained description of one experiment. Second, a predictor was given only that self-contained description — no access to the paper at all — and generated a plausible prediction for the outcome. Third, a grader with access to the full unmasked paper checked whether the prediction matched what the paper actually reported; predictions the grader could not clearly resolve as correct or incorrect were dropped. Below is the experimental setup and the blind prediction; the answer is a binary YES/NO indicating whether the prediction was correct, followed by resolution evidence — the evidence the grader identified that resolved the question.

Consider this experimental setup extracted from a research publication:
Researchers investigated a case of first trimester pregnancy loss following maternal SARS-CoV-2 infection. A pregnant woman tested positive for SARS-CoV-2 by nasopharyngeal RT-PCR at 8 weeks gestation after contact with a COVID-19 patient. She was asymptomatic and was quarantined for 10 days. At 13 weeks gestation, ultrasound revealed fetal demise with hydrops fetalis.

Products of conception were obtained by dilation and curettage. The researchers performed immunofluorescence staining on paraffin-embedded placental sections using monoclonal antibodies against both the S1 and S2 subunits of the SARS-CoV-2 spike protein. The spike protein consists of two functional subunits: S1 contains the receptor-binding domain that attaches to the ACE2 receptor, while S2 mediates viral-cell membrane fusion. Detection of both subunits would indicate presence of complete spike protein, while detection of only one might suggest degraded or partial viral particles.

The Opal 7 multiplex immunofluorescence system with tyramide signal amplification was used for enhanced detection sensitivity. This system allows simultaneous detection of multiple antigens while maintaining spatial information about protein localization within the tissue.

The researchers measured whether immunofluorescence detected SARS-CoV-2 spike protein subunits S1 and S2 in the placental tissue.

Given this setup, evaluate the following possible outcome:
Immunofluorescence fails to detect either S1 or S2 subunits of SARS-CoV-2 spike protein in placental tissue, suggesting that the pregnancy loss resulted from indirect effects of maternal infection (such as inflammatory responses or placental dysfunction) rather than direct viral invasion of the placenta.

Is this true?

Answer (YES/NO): NO